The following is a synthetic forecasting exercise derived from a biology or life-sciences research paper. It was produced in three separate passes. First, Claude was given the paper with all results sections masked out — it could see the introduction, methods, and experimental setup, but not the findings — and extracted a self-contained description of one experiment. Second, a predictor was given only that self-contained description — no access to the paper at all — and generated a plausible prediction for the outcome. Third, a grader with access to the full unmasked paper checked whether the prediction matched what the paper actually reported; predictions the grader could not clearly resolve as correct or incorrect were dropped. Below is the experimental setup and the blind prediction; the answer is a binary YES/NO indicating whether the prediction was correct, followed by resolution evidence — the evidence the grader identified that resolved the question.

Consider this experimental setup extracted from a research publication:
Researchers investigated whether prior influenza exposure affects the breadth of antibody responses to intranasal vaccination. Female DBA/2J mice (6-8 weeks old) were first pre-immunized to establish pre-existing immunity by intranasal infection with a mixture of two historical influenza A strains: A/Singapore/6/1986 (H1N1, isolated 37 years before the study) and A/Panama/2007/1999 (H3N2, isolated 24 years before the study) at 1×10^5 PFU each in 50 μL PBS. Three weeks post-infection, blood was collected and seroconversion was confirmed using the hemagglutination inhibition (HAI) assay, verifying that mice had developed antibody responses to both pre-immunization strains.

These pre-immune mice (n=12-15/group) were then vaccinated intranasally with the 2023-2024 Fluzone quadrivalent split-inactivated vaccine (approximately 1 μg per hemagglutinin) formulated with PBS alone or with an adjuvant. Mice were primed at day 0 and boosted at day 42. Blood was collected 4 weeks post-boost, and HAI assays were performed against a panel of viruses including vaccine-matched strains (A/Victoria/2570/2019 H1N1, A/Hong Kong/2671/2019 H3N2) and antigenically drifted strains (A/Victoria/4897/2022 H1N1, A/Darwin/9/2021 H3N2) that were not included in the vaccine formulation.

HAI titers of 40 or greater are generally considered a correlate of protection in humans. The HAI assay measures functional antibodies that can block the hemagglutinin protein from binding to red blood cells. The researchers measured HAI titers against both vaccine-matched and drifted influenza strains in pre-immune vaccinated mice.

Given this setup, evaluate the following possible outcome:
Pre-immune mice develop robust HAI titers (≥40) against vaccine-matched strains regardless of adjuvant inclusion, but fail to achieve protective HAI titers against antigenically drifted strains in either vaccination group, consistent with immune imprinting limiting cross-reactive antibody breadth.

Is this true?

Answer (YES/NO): NO